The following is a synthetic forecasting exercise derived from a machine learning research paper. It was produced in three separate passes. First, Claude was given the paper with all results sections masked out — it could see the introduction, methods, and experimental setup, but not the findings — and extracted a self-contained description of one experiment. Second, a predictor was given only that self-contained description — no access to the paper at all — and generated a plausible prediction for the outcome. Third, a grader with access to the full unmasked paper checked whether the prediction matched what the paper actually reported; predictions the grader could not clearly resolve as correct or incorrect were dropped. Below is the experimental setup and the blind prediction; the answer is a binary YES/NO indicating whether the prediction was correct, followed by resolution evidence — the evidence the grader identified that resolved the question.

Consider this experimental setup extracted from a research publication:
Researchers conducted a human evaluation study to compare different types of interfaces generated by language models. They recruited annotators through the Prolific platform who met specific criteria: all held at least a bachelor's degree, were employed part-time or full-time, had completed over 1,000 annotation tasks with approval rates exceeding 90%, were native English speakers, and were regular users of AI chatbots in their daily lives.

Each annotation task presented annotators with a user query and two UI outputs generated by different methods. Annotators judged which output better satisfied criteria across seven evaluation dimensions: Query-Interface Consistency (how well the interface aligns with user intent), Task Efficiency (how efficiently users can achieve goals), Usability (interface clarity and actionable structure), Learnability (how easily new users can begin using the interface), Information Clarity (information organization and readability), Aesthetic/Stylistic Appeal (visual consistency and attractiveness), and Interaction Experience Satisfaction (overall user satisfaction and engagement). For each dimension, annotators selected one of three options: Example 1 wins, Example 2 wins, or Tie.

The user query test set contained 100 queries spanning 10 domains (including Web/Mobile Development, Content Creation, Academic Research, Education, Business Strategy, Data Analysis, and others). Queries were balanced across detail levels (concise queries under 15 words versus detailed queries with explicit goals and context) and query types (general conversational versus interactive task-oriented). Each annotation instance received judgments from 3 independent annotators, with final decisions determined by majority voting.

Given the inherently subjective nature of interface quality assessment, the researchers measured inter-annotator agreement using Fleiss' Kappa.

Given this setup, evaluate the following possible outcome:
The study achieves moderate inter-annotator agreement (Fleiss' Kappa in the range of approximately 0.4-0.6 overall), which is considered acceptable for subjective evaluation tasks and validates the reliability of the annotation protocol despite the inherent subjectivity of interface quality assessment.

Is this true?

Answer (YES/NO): YES